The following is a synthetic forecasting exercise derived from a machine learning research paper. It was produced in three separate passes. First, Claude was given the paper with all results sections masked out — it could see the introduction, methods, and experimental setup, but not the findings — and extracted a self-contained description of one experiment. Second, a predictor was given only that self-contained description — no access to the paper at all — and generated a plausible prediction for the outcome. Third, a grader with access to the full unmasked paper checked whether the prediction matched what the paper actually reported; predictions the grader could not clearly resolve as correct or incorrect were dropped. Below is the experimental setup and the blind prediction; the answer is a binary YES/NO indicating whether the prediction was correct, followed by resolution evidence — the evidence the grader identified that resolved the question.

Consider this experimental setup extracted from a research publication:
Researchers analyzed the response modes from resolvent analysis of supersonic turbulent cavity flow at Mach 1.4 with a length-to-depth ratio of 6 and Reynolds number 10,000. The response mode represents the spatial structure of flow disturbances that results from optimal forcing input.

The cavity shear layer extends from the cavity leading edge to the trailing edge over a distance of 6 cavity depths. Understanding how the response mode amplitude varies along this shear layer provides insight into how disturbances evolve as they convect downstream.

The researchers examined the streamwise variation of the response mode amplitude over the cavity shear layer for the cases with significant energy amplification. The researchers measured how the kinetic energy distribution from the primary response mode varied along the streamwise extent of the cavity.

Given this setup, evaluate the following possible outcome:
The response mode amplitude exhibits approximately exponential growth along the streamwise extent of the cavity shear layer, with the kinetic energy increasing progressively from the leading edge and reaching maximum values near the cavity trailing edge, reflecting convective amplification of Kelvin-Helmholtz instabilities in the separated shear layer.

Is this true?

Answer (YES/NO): NO